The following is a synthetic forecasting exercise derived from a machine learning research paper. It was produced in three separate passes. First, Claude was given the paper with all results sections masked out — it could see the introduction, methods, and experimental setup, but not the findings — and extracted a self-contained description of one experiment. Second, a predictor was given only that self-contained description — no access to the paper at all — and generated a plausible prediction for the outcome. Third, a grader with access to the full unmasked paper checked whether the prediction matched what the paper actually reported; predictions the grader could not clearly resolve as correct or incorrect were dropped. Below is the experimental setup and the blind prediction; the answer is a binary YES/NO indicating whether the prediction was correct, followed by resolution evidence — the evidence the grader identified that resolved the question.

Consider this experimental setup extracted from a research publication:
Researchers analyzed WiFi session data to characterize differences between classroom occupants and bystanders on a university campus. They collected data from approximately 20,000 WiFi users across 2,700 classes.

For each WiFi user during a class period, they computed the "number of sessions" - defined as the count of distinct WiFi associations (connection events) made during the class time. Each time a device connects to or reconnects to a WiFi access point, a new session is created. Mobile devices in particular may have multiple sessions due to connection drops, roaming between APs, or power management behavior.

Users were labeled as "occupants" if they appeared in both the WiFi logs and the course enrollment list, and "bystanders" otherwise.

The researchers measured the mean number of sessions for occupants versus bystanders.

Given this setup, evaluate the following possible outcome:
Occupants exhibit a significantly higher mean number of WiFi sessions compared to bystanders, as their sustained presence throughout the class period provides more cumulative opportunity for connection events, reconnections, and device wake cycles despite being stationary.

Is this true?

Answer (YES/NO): YES